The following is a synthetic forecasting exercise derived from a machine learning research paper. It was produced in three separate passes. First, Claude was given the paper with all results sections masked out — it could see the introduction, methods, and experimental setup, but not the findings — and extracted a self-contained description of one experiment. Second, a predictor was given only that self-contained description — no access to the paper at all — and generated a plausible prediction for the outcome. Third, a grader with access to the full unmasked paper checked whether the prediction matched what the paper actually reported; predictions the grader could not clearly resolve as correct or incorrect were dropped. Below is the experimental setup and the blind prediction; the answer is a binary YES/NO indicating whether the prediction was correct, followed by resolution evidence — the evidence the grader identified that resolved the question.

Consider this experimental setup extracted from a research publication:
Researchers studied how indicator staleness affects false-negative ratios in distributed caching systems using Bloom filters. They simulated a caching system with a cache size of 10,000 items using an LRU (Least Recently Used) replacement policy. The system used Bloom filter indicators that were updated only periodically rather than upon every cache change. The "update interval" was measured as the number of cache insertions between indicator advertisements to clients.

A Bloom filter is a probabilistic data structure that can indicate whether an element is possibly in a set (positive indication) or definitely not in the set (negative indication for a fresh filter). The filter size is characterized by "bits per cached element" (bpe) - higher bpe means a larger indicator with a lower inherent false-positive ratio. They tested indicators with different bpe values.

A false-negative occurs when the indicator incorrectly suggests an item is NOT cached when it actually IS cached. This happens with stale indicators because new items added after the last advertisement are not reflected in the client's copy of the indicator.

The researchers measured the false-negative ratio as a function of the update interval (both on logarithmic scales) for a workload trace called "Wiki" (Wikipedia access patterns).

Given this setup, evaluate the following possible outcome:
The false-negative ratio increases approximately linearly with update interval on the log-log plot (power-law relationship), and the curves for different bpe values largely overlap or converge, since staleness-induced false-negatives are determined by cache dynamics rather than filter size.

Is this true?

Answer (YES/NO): NO